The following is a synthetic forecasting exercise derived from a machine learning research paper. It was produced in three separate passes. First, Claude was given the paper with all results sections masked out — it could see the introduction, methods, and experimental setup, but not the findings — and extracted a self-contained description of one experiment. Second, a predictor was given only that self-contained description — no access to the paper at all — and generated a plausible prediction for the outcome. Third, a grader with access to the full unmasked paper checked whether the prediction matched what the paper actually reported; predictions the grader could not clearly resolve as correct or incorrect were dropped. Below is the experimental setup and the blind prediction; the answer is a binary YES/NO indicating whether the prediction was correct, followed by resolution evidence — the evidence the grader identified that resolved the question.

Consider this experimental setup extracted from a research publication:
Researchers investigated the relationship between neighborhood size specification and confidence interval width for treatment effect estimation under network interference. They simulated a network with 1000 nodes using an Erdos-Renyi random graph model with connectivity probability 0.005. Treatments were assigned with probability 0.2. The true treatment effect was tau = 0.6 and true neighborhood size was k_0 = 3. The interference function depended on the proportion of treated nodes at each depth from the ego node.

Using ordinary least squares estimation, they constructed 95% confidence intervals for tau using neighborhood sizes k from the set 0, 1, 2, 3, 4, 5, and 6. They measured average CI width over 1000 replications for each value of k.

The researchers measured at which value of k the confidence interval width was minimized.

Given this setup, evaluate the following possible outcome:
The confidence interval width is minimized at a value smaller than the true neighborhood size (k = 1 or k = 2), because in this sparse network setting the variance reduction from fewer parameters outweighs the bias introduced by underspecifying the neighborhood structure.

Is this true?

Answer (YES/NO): NO